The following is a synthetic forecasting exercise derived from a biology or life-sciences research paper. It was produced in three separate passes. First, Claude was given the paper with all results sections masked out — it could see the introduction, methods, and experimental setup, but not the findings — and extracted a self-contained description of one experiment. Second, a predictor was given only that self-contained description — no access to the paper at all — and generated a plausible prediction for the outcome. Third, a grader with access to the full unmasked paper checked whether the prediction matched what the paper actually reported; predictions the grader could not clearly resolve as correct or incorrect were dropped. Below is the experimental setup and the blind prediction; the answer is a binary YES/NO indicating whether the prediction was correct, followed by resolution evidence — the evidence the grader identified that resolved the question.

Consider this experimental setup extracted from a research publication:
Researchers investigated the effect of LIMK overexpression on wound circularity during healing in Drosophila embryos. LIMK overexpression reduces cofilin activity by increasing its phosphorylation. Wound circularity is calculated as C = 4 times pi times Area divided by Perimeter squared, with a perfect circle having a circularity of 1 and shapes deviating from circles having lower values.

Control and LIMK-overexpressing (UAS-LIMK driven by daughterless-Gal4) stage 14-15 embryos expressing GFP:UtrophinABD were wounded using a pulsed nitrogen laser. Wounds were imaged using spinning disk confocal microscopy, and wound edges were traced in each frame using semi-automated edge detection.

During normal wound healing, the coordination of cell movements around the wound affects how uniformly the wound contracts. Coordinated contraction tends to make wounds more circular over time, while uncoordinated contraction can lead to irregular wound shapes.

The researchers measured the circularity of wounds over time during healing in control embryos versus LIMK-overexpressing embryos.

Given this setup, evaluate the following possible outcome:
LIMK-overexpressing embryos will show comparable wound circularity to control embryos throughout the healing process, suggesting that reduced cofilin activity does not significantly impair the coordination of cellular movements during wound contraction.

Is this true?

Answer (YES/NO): NO